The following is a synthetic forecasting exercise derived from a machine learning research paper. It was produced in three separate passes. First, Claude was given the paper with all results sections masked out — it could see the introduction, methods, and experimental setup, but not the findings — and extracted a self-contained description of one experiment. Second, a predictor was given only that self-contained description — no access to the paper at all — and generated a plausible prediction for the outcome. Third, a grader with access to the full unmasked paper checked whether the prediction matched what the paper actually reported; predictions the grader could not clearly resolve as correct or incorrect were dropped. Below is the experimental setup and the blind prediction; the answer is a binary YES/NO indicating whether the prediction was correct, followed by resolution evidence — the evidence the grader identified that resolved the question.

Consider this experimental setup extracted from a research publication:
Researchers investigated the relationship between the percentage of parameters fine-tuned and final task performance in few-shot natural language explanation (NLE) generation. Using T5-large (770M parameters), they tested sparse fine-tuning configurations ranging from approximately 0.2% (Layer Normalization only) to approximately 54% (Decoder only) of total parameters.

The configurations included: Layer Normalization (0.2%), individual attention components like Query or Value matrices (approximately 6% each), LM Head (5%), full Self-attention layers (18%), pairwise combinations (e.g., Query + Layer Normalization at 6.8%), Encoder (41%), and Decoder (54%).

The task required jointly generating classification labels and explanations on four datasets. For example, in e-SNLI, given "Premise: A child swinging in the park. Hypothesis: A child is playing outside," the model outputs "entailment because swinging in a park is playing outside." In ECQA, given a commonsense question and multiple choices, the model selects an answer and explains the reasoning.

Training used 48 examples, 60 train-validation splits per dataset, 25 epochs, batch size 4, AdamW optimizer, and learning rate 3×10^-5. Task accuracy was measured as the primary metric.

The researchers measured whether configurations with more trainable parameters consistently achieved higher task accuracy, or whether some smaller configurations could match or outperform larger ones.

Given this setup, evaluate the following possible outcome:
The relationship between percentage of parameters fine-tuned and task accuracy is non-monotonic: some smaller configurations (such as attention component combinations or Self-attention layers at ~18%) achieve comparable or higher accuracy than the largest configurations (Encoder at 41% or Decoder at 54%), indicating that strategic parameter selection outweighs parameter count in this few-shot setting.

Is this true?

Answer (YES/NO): YES